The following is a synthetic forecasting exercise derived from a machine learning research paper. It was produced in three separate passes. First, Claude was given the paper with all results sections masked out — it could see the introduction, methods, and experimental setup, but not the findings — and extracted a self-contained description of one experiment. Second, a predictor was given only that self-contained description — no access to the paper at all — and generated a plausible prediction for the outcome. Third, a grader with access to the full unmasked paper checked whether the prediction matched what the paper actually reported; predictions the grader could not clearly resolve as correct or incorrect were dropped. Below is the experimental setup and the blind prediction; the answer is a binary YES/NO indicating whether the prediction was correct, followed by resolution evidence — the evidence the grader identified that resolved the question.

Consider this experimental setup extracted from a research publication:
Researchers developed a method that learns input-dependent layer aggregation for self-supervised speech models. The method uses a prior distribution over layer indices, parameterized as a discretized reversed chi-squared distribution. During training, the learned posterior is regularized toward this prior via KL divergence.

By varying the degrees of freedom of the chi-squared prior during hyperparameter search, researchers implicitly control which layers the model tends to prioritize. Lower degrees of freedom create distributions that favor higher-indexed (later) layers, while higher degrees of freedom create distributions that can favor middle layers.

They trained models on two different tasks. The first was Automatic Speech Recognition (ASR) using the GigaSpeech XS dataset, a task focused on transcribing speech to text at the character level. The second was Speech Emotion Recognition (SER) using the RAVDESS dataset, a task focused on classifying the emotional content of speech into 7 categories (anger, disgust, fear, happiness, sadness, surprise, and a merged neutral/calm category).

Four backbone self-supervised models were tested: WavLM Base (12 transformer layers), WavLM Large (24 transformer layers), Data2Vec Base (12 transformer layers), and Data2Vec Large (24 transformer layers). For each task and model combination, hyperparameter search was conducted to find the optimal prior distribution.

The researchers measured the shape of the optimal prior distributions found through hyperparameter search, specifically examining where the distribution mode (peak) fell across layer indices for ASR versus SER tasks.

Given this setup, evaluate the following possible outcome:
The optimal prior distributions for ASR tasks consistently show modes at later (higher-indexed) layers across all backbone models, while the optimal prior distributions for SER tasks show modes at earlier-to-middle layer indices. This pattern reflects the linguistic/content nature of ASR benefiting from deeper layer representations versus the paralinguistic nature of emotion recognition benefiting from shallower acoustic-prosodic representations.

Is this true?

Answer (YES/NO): YES